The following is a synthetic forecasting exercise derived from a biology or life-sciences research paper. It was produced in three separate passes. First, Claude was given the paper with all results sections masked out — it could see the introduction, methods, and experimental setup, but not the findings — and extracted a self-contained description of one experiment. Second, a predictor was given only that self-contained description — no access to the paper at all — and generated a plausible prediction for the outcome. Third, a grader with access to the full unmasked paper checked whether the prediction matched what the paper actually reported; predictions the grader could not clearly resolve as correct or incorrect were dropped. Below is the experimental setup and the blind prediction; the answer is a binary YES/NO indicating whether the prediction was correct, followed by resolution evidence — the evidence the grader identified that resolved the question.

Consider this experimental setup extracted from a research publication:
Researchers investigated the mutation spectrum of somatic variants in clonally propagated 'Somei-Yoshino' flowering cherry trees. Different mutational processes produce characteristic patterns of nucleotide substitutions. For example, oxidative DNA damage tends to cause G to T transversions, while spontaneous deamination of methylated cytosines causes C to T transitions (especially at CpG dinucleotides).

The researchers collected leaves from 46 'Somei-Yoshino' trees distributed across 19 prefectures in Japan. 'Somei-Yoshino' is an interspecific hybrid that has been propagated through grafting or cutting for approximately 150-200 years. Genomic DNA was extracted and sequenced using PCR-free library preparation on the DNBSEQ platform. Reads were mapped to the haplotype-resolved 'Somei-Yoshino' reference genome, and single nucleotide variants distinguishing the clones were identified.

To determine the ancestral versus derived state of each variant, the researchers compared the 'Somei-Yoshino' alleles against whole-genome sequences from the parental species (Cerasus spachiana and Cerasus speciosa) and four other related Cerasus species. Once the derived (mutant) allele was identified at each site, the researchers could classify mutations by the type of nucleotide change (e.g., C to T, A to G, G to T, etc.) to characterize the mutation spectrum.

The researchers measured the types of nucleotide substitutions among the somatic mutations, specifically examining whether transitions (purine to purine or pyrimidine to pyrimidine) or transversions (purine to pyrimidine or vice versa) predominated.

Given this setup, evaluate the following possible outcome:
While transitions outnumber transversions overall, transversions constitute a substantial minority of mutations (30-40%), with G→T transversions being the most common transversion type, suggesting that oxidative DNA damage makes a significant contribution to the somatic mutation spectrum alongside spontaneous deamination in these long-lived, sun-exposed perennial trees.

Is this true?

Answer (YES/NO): NO